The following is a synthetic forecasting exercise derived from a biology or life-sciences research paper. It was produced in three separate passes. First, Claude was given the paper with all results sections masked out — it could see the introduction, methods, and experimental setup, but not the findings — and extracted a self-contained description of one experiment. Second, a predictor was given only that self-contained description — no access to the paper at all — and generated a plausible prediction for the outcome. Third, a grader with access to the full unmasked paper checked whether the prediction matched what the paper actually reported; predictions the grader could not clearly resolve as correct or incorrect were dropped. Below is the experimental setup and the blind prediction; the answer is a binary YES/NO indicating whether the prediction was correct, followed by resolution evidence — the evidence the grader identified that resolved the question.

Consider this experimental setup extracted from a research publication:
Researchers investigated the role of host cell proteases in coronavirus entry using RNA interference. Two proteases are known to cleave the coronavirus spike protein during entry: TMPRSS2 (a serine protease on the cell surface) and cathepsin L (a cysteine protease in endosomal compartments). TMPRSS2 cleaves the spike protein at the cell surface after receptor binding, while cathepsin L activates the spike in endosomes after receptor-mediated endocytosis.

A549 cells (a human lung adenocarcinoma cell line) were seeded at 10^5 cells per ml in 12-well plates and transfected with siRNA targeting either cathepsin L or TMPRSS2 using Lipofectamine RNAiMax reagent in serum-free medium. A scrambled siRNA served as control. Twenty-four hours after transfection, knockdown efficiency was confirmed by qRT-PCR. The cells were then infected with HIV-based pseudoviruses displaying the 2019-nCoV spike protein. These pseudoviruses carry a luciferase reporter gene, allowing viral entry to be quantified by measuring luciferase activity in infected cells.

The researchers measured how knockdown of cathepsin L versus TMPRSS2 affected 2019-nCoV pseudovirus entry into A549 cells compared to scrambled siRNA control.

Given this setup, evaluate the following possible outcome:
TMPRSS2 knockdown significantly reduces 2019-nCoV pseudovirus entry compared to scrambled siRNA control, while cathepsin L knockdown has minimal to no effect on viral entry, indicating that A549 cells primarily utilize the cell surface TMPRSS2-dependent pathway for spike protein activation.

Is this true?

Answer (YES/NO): NO